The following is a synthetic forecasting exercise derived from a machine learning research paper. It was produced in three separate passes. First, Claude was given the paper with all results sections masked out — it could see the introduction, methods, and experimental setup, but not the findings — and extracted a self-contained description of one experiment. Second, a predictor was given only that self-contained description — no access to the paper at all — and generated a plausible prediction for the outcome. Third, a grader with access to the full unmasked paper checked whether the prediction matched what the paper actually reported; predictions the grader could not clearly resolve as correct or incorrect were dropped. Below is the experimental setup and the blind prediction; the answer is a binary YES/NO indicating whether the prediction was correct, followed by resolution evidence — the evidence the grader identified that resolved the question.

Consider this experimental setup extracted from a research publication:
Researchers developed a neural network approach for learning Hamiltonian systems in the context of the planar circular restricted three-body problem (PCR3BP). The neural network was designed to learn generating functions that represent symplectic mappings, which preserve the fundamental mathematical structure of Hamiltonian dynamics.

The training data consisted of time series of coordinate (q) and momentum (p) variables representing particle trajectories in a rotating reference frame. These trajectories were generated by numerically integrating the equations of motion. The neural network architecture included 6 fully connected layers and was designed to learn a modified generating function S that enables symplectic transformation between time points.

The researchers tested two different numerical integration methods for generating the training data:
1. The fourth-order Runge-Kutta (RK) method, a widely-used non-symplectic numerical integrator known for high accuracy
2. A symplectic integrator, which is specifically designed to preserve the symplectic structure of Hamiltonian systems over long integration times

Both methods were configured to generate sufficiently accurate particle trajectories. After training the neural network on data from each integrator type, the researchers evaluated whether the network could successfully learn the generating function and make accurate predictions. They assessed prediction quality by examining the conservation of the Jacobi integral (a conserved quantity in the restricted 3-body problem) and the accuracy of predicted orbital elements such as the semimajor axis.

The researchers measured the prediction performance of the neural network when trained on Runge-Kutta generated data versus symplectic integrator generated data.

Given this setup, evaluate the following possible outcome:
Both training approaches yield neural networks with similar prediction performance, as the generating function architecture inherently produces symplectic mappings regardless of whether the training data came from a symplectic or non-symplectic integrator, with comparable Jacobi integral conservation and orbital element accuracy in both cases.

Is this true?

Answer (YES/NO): NO